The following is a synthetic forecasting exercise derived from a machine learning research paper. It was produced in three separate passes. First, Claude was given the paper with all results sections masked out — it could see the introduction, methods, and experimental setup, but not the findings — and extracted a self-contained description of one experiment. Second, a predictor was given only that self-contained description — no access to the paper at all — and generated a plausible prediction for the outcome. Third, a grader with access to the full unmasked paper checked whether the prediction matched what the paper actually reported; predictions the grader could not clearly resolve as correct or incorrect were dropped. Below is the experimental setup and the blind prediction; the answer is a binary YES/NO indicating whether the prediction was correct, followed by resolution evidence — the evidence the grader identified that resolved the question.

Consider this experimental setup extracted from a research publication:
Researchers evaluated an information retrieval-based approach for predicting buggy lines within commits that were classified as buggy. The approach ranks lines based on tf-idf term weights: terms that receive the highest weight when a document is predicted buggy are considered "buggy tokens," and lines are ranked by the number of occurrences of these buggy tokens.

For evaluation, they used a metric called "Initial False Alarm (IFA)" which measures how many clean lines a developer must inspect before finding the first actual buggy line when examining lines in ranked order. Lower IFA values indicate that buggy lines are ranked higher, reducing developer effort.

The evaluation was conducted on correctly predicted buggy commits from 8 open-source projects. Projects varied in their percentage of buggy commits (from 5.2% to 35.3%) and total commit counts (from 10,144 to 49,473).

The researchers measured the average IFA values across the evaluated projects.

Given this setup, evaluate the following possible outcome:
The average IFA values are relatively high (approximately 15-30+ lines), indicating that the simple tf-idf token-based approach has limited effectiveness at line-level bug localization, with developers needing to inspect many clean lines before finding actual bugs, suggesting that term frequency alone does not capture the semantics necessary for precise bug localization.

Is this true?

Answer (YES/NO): NO